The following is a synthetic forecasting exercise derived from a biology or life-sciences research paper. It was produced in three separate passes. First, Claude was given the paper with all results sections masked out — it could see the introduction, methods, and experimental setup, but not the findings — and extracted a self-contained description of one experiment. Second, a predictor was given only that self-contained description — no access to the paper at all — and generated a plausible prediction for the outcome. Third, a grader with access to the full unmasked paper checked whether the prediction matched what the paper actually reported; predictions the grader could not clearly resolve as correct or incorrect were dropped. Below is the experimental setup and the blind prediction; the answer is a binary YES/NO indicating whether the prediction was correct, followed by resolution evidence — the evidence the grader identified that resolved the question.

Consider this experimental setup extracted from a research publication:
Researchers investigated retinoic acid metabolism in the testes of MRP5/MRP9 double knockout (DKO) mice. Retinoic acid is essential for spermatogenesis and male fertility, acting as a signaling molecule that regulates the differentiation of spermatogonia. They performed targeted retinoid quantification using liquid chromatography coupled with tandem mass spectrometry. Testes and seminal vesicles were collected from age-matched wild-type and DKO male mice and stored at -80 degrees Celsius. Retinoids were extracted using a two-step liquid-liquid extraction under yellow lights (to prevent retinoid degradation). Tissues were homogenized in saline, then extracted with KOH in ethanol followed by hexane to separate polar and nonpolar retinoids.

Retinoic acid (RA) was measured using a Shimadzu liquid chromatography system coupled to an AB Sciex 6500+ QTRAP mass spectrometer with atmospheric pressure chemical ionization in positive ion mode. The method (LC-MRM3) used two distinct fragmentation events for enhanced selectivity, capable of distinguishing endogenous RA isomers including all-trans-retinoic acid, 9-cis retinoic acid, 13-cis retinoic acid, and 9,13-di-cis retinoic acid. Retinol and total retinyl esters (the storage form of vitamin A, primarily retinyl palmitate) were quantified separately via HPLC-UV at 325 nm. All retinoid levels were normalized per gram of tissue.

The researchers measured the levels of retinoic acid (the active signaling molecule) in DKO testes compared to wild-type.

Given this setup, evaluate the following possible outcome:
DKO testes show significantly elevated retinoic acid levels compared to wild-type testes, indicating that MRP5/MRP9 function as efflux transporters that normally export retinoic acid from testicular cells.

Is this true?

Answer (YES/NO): NO